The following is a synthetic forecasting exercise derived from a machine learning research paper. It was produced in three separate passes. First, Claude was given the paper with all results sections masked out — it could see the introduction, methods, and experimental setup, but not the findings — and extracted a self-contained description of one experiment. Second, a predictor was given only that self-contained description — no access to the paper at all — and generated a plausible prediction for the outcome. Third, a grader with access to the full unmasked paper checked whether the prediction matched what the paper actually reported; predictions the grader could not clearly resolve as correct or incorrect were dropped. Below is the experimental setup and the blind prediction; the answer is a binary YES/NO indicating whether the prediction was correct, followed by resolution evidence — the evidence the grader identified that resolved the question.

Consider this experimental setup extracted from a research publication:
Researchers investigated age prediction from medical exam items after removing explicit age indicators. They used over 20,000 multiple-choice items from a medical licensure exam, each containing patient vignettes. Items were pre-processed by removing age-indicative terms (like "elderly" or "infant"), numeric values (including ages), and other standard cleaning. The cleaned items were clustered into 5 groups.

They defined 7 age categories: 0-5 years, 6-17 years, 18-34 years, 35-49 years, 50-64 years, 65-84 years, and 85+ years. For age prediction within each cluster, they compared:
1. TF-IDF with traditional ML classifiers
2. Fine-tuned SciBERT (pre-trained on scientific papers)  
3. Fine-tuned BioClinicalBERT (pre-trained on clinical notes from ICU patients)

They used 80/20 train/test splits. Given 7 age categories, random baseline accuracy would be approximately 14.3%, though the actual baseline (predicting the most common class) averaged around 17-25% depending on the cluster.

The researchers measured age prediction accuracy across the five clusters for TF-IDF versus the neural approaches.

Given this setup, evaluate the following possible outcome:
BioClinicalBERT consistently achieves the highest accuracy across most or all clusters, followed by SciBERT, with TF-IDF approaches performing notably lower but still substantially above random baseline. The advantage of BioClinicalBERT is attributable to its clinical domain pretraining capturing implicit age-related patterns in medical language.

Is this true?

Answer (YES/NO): NO